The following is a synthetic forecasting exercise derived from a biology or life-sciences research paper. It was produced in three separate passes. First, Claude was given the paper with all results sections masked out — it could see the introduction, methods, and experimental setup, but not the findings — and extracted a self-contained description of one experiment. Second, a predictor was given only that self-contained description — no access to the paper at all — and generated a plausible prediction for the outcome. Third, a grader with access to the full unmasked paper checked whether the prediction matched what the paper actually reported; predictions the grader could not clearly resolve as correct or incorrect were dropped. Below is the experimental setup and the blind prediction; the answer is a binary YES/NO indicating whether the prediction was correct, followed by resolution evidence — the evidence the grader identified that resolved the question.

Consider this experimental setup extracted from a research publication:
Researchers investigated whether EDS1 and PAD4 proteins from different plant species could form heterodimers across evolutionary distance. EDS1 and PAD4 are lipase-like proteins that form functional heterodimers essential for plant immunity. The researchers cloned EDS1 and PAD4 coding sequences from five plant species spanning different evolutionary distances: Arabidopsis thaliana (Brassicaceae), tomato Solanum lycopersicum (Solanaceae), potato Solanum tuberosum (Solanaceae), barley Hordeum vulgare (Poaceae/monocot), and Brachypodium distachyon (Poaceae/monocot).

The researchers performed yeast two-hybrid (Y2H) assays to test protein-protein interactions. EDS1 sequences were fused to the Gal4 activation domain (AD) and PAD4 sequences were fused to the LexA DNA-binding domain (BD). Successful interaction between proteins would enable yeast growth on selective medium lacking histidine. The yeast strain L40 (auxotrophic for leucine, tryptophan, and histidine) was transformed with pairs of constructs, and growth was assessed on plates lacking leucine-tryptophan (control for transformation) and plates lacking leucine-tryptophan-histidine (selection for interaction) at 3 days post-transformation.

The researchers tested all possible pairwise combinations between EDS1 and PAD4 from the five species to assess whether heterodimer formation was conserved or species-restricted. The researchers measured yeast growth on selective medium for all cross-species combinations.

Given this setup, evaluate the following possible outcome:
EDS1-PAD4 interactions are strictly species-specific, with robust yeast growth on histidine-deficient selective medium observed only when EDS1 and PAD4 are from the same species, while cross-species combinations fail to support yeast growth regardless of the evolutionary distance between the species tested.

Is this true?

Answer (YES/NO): NO